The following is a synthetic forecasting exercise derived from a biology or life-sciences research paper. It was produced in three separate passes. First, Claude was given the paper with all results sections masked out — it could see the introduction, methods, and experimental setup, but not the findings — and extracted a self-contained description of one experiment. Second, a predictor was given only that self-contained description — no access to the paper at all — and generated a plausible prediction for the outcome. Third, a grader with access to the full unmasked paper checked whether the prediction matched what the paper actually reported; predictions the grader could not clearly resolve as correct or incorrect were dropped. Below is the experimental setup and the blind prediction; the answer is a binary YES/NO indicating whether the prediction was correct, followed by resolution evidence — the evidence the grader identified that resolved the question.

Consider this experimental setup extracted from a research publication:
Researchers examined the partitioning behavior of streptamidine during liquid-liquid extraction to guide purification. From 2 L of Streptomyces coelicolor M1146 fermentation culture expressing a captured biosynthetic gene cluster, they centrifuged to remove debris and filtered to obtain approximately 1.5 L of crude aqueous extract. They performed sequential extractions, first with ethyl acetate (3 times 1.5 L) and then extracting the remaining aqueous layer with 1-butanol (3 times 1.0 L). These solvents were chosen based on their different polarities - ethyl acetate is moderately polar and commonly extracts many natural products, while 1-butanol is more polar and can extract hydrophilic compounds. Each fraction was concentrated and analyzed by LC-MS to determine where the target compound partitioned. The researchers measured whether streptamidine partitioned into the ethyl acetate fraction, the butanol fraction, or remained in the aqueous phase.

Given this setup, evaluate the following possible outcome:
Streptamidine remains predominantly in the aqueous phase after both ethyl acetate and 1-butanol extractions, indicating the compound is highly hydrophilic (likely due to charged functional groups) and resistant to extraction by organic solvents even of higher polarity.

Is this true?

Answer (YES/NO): YES